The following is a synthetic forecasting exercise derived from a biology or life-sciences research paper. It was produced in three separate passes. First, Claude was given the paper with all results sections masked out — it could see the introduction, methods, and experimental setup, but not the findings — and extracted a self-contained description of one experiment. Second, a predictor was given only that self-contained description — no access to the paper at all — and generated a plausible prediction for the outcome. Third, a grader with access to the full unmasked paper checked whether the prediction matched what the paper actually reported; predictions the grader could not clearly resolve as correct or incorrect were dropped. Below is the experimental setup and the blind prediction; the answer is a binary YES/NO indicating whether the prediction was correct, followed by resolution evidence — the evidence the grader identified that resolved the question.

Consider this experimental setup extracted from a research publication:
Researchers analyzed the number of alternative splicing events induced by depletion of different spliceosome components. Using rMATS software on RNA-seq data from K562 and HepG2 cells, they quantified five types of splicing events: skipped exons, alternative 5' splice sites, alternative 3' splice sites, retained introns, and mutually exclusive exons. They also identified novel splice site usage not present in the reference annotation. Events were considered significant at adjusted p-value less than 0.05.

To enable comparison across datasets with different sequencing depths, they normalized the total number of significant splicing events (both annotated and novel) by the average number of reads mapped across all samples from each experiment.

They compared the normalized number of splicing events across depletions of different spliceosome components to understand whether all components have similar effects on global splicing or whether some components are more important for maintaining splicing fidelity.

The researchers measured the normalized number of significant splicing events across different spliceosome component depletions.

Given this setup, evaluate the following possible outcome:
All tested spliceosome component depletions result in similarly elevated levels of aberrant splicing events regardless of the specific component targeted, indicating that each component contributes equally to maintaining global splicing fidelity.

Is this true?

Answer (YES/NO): NO